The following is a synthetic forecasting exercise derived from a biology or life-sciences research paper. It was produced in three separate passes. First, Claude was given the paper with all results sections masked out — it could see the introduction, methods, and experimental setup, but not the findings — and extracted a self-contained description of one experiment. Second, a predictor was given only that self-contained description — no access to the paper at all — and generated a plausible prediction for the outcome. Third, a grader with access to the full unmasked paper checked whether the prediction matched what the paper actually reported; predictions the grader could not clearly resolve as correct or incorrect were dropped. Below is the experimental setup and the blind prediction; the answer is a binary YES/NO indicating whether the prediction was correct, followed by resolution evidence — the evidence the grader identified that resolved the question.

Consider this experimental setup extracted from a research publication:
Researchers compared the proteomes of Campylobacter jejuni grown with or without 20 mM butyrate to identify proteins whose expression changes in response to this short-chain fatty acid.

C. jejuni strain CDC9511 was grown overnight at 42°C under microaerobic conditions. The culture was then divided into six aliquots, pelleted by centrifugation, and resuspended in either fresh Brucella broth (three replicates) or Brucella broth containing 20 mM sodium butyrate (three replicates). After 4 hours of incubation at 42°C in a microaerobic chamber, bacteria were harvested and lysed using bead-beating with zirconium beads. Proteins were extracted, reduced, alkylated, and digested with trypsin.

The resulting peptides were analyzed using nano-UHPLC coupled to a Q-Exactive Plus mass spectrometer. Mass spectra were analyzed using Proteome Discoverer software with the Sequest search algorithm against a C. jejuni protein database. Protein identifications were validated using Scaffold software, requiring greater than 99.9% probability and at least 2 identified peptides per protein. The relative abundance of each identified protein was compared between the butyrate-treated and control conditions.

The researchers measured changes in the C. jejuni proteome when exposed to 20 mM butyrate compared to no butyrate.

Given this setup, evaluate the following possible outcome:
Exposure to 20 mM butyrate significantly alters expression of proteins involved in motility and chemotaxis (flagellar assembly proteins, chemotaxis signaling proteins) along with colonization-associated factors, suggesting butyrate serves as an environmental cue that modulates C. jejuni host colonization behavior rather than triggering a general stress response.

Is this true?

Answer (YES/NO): NO